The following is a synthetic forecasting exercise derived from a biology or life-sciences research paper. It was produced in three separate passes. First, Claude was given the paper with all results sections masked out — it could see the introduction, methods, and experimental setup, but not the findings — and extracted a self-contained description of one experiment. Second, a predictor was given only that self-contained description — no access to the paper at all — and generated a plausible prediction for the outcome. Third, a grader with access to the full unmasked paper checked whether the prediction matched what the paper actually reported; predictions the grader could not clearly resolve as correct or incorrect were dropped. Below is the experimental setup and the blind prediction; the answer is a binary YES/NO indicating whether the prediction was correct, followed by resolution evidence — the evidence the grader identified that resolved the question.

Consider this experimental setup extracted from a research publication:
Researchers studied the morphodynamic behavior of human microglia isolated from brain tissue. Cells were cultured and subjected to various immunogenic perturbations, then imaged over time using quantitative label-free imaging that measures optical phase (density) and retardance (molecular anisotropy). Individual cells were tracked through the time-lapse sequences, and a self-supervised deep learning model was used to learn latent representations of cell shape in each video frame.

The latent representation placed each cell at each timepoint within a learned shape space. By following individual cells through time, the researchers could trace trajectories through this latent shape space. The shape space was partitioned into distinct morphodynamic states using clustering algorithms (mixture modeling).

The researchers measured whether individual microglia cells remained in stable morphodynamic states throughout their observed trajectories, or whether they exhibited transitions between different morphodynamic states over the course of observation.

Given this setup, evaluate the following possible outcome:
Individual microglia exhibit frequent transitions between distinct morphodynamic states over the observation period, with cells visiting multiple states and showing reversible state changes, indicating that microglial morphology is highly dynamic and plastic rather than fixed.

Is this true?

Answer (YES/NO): NO